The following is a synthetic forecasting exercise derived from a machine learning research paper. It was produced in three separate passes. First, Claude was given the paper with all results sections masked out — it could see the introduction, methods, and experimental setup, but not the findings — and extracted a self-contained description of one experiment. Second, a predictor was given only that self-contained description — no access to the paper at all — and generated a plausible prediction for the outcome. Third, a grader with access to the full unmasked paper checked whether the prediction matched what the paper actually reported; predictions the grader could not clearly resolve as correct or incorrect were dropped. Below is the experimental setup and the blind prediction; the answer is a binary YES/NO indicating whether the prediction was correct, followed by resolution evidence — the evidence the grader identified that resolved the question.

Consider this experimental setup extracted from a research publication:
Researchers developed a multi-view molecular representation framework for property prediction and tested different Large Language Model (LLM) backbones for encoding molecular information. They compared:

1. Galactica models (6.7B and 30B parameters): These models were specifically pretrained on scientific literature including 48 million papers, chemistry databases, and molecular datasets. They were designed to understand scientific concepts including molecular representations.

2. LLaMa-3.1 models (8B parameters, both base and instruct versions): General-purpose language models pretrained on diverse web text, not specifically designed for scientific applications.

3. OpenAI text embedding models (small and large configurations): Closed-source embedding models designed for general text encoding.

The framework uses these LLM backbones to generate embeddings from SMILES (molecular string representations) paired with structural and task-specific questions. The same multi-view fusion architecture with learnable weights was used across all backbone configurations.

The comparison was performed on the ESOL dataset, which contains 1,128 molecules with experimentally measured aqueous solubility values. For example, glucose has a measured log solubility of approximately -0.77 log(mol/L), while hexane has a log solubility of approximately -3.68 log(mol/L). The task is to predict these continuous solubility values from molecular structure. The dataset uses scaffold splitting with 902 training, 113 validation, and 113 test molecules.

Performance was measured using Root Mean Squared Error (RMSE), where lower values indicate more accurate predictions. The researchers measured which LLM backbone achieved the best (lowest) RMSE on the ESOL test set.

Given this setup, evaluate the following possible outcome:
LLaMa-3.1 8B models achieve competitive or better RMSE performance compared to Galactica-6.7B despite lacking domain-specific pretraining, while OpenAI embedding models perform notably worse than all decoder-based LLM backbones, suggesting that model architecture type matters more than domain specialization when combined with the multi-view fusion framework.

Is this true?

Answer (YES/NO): NO